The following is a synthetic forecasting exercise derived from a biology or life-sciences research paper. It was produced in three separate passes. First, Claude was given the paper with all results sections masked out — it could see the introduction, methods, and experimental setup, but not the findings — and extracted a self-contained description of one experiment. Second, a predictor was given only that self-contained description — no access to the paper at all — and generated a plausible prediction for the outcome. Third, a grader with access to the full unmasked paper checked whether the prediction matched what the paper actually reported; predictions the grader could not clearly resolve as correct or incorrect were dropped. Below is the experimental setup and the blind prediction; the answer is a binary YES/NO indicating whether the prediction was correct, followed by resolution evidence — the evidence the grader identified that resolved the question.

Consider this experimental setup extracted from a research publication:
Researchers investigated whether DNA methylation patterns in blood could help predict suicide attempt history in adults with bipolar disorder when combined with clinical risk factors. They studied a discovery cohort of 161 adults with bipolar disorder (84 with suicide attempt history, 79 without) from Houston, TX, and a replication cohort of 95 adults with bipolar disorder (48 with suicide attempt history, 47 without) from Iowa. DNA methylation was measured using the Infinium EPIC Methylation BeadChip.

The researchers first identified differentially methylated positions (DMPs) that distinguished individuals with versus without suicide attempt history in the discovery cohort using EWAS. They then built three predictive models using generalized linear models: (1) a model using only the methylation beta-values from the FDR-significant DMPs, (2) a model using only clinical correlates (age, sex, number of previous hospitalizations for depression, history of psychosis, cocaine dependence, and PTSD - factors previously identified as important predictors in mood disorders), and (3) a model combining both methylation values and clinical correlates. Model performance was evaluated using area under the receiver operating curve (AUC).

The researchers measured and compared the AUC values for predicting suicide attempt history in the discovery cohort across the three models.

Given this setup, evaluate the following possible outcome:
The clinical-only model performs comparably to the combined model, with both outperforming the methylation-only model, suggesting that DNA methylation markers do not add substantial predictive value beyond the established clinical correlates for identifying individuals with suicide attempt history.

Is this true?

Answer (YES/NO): NO